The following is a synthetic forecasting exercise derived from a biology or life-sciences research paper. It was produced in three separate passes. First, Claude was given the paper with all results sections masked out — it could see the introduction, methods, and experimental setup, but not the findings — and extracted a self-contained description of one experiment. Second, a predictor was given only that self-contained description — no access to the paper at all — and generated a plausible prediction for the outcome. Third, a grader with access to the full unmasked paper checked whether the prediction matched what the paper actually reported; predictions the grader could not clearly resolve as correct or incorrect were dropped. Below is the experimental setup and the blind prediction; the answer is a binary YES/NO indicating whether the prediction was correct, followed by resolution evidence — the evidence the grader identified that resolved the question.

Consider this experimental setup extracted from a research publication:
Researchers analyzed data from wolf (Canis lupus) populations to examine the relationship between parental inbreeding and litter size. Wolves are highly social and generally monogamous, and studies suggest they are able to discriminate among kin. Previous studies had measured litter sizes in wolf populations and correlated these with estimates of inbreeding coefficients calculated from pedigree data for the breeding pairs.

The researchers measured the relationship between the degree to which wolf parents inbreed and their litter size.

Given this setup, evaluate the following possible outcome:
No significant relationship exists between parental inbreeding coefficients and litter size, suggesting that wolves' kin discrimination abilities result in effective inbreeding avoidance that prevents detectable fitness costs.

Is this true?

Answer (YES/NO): NO